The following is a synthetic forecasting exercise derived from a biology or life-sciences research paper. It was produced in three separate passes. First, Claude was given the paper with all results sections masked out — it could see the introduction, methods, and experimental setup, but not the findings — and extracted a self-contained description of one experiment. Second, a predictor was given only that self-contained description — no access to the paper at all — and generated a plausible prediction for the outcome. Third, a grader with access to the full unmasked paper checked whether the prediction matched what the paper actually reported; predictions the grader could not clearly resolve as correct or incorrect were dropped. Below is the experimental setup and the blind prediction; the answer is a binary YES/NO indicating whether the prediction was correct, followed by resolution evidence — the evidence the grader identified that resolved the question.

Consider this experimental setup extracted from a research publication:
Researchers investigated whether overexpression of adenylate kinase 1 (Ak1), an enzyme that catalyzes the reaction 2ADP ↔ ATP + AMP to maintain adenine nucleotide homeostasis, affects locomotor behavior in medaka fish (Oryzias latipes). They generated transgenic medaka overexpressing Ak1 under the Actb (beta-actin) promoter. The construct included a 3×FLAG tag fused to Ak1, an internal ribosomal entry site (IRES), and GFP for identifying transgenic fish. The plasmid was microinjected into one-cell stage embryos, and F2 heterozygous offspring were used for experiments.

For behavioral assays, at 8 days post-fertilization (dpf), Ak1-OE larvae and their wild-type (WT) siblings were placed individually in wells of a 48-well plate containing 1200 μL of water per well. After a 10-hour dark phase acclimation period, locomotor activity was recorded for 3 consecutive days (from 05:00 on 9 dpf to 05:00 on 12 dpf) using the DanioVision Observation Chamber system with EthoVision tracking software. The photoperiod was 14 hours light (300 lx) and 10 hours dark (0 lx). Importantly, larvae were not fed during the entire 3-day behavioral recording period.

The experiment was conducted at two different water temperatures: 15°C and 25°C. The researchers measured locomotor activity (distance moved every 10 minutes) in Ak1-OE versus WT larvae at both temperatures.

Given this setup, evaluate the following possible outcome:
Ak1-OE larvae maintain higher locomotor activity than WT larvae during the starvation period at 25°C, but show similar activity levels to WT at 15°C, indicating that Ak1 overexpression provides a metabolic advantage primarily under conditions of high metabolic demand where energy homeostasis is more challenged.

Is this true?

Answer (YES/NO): YES